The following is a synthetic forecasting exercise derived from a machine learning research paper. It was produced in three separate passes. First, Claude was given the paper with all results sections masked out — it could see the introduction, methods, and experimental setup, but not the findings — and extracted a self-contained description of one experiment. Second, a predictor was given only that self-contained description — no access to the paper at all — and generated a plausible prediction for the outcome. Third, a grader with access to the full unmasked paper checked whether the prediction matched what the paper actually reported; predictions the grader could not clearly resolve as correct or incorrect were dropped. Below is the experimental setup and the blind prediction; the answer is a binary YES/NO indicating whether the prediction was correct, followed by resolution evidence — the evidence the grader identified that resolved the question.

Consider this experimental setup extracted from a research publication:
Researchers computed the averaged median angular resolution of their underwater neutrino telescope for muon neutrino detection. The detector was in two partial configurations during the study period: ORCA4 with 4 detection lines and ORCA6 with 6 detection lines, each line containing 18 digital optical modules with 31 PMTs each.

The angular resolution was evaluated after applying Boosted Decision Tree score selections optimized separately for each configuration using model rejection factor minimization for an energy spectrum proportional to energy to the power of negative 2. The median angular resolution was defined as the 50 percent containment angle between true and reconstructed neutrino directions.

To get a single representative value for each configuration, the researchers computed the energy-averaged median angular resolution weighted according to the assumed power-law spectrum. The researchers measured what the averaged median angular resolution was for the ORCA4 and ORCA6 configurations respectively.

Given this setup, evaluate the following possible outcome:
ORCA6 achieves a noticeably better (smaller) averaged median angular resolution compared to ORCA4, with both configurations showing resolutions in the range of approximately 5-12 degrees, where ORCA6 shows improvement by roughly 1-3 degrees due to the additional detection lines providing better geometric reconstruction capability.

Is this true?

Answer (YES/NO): NO